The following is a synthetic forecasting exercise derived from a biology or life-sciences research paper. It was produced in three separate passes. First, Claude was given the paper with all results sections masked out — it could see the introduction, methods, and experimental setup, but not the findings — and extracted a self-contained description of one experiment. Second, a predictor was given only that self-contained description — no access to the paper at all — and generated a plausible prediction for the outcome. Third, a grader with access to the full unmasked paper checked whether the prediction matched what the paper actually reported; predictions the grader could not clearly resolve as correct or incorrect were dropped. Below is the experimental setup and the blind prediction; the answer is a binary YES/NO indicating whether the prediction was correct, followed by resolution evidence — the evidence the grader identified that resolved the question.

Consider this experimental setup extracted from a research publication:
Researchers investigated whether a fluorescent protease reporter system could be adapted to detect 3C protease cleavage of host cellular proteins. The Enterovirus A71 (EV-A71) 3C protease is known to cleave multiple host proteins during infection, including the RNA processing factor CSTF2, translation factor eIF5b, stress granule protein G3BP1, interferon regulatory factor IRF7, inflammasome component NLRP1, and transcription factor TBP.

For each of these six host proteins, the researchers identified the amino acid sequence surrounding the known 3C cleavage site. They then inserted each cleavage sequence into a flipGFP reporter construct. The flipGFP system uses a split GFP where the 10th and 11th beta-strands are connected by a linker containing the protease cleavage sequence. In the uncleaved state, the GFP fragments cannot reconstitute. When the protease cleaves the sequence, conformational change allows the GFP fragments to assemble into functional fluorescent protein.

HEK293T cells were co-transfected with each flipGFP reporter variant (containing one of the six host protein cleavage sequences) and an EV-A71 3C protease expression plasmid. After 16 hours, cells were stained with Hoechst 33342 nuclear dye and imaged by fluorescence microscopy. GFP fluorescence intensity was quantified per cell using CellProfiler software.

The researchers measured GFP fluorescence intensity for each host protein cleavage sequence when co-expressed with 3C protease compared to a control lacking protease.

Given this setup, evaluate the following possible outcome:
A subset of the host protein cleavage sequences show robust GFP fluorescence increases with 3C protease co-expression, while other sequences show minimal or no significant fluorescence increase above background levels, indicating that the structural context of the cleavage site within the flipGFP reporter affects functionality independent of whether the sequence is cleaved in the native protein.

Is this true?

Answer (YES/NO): YES